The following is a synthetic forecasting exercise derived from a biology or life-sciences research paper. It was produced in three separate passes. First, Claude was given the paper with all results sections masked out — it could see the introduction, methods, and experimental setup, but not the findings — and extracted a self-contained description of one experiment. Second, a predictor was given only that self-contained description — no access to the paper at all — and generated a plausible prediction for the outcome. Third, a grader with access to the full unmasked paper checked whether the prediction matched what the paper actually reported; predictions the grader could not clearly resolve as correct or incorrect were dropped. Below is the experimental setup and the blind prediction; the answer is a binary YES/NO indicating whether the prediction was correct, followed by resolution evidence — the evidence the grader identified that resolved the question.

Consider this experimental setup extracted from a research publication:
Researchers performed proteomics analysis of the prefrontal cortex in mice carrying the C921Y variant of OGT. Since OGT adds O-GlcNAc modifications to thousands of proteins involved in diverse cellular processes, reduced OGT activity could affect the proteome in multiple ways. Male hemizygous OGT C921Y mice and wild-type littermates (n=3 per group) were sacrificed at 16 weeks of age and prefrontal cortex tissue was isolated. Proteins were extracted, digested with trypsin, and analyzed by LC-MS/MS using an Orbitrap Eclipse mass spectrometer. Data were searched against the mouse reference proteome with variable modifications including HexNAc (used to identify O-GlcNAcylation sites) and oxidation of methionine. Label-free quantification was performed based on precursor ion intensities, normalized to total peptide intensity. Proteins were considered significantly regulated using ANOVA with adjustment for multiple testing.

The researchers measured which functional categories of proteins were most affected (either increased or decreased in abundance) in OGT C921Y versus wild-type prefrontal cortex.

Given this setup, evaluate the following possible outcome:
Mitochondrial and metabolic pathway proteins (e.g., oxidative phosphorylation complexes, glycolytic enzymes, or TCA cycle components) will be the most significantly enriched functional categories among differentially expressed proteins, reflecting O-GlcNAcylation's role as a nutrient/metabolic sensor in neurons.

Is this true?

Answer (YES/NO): YES